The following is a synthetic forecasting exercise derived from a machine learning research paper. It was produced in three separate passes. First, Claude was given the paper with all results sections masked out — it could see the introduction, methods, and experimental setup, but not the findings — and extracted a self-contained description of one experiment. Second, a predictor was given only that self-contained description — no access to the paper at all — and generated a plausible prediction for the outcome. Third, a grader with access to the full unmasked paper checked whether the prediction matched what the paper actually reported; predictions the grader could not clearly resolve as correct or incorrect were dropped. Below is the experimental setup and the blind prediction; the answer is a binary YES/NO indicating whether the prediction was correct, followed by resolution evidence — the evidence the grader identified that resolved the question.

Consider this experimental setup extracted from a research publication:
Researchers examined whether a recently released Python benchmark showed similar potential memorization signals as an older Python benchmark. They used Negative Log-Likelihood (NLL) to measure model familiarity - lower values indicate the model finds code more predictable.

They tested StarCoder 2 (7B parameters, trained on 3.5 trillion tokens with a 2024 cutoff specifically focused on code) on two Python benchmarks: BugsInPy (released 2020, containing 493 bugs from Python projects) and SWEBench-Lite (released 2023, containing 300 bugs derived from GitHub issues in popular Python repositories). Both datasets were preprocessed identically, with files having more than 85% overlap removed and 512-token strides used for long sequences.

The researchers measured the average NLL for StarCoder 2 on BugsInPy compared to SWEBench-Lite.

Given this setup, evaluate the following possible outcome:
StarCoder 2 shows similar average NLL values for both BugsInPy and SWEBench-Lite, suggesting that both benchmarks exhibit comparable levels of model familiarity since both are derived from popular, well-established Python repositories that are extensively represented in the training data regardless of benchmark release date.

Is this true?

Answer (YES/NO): YES